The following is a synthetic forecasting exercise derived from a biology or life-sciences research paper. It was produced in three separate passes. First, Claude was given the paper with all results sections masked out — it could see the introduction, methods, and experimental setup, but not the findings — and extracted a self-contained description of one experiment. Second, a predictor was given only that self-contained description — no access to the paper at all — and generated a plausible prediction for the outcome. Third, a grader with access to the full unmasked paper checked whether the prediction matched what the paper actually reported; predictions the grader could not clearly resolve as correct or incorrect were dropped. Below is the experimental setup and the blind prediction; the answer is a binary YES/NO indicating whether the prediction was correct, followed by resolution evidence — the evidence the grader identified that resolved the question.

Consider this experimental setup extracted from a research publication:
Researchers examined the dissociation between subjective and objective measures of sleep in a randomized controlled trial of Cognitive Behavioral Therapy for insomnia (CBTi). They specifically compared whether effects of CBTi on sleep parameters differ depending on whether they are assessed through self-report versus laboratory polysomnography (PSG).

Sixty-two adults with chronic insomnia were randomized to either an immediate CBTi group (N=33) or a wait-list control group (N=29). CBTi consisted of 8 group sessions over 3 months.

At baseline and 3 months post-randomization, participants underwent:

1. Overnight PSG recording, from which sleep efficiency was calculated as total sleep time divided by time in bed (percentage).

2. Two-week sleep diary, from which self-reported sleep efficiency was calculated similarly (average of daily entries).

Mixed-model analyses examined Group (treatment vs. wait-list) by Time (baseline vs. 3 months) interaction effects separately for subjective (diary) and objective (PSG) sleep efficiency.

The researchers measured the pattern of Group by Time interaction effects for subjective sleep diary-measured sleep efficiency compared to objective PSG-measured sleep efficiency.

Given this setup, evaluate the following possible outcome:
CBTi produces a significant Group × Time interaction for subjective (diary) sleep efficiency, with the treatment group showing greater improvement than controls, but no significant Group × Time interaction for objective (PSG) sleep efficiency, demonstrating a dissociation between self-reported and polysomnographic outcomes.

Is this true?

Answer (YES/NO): NO